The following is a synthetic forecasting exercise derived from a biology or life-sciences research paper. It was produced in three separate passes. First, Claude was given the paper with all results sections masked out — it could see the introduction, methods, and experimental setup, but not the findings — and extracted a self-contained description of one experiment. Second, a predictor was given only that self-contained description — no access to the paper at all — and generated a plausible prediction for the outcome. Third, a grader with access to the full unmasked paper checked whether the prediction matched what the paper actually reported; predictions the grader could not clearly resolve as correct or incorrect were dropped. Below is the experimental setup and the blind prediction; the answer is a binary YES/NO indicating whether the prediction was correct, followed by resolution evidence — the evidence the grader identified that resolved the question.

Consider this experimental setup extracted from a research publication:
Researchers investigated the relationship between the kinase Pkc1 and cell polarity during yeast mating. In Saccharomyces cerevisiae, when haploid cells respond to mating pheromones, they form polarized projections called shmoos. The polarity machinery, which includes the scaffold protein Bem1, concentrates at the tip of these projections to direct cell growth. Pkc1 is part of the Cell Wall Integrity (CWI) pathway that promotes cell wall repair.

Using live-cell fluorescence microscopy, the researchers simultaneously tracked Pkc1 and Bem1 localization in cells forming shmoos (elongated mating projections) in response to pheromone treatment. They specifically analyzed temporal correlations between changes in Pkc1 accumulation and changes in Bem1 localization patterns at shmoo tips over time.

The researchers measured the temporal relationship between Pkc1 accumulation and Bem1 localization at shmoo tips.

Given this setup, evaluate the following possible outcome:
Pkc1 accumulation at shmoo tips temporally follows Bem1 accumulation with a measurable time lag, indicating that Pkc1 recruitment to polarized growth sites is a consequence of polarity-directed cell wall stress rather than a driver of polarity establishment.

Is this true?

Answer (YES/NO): NO